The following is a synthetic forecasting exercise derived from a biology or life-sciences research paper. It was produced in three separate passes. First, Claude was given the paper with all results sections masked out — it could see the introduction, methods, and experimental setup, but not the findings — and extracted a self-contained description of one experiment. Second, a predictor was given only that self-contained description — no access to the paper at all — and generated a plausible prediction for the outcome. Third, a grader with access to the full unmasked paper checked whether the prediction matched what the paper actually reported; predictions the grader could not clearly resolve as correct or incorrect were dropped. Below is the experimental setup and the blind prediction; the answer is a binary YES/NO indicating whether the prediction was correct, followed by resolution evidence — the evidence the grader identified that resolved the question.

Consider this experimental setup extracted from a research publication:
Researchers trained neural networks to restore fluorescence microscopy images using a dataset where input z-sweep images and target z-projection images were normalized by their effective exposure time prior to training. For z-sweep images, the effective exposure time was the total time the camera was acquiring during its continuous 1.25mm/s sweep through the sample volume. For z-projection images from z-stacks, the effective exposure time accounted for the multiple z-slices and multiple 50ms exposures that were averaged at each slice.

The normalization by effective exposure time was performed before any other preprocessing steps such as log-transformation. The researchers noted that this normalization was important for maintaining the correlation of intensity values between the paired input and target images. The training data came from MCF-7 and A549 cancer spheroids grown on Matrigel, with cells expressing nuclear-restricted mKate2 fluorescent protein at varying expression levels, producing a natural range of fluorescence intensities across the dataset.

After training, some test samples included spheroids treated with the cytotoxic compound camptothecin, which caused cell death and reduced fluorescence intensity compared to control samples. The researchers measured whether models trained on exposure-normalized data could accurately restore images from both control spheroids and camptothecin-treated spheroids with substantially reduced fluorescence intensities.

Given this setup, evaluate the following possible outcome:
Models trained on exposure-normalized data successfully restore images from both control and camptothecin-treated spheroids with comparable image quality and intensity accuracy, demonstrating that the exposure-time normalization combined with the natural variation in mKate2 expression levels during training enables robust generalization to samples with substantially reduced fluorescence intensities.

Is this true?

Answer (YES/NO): YES